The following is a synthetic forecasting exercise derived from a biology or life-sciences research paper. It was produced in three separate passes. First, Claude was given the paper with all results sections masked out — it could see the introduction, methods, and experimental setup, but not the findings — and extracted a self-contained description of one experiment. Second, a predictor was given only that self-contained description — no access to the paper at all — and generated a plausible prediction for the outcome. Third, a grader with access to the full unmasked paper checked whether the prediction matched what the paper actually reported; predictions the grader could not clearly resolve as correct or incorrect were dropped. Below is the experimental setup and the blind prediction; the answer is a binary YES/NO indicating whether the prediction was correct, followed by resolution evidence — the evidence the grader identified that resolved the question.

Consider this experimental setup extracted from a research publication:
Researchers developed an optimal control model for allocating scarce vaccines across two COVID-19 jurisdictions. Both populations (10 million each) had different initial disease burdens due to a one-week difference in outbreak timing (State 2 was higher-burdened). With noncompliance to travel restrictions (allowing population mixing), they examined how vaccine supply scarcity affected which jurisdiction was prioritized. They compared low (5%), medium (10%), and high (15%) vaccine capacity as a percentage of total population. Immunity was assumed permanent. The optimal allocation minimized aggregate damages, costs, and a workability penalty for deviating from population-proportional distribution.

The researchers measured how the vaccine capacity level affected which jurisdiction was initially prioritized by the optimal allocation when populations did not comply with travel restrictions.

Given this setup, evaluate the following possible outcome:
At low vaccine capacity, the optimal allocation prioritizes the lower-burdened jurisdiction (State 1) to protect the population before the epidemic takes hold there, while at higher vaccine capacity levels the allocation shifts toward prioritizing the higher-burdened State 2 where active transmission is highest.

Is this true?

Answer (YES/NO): YES